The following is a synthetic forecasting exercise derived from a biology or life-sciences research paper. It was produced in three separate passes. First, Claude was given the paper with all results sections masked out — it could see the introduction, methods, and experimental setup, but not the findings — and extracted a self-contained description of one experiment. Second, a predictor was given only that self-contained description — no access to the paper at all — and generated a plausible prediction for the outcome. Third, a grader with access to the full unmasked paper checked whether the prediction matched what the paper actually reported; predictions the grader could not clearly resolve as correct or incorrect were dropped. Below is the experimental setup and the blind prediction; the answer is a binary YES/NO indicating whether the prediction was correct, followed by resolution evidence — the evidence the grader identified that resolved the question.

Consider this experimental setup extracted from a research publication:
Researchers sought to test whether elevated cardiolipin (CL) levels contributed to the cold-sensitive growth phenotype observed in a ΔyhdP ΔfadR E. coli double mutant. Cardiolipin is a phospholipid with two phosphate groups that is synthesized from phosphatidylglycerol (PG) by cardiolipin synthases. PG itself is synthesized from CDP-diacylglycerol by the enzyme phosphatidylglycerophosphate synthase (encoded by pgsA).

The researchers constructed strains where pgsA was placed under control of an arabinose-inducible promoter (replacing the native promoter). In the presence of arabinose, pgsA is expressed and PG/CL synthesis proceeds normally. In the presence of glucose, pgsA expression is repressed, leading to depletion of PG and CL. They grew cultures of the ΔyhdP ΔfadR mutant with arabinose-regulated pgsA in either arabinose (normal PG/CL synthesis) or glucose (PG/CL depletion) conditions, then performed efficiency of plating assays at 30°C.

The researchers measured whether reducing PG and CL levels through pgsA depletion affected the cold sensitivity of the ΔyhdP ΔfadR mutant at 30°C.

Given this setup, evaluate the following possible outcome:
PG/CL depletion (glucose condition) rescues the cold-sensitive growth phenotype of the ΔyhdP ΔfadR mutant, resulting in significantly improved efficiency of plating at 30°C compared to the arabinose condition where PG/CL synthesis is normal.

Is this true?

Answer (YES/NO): NO